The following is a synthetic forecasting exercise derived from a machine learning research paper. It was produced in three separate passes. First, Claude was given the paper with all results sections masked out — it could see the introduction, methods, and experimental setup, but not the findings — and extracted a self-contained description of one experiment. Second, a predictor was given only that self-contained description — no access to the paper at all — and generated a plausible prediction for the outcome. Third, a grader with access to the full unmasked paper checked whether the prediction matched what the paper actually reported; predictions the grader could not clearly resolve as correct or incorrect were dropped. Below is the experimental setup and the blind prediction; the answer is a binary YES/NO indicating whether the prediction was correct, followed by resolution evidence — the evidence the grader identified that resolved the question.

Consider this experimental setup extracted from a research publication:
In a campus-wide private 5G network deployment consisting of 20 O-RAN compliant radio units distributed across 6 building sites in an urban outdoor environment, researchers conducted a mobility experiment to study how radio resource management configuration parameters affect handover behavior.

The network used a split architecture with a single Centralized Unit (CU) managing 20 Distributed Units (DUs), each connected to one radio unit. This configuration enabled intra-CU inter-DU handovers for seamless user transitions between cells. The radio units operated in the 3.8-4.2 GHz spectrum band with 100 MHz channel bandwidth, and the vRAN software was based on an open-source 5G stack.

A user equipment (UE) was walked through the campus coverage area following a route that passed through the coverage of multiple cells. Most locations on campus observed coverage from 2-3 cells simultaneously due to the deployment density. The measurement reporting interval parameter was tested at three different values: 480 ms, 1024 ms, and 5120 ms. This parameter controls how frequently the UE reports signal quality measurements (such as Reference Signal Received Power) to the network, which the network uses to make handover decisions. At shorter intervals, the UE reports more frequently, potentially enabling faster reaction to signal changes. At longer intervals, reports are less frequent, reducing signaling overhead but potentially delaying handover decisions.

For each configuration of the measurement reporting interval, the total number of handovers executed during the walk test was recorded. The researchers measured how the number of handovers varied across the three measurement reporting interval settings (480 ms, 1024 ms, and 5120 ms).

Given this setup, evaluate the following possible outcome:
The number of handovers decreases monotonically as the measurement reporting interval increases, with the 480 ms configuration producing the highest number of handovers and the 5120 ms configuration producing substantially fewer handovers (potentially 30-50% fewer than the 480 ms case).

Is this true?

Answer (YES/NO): NO